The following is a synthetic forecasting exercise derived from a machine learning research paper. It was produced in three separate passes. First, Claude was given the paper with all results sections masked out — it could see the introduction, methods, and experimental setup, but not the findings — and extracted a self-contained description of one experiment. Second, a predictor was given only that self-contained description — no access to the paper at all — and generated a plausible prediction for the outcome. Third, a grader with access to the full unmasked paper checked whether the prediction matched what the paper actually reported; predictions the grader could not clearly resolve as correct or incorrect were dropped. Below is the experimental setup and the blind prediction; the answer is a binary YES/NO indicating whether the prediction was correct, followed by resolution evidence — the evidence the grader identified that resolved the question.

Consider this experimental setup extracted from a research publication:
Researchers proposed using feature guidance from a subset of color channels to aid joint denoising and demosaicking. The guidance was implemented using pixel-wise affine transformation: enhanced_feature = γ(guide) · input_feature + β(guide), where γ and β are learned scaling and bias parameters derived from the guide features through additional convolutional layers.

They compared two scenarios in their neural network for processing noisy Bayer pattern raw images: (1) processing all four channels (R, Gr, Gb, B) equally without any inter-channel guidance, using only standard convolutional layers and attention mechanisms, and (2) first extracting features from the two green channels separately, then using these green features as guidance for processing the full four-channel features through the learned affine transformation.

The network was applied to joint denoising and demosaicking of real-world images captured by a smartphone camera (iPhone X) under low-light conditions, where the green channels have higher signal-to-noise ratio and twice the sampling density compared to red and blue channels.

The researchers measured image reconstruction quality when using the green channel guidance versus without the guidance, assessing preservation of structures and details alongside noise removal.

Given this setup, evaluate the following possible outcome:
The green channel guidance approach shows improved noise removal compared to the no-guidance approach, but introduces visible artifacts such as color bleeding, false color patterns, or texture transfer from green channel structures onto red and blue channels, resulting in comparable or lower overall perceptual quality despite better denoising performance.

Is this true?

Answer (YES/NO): NO